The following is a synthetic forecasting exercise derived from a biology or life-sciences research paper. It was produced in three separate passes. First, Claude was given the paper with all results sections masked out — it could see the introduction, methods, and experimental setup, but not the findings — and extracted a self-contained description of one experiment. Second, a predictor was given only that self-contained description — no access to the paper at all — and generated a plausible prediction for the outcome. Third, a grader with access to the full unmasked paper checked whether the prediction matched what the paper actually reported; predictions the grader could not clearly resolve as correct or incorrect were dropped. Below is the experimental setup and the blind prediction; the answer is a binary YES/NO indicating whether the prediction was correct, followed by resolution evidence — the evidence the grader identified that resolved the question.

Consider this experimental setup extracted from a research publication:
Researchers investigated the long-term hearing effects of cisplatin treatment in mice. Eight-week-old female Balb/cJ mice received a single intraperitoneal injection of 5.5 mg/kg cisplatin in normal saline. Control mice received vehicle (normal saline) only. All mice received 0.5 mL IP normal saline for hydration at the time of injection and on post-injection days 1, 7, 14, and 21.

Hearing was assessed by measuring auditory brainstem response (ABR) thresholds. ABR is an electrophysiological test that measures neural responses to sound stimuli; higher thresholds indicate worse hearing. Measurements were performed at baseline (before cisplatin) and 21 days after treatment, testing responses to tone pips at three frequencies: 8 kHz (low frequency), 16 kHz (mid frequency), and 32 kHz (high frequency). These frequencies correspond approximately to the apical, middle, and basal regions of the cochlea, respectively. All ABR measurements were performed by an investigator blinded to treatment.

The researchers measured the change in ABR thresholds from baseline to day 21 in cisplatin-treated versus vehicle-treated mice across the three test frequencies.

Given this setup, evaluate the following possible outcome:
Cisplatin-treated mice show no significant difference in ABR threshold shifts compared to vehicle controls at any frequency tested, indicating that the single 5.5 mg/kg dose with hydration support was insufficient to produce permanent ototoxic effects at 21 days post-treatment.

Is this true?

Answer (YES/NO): NO